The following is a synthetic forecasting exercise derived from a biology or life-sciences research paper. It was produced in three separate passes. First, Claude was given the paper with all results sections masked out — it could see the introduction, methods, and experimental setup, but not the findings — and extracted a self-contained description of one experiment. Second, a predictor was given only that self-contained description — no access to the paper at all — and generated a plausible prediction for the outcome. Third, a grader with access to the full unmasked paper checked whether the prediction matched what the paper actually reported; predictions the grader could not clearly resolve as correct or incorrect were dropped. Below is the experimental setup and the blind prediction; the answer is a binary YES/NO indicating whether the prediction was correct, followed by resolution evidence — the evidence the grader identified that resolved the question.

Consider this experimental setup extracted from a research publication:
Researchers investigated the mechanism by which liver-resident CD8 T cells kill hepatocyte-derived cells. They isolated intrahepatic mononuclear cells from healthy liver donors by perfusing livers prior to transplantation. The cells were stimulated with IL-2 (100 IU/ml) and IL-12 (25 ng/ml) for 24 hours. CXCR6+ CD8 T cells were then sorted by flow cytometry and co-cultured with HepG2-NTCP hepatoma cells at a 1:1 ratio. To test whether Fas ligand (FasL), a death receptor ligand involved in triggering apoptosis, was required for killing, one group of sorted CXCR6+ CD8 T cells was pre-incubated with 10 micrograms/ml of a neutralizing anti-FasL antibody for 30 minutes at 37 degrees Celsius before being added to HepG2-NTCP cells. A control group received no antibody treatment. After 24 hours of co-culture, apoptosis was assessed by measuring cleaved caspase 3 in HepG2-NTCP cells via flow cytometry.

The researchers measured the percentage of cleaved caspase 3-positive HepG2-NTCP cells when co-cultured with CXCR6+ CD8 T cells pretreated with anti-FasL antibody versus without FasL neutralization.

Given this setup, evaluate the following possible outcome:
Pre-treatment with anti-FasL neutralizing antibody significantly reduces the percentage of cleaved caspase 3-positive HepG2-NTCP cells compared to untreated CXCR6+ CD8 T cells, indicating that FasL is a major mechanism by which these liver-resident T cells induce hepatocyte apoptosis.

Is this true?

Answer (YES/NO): YES